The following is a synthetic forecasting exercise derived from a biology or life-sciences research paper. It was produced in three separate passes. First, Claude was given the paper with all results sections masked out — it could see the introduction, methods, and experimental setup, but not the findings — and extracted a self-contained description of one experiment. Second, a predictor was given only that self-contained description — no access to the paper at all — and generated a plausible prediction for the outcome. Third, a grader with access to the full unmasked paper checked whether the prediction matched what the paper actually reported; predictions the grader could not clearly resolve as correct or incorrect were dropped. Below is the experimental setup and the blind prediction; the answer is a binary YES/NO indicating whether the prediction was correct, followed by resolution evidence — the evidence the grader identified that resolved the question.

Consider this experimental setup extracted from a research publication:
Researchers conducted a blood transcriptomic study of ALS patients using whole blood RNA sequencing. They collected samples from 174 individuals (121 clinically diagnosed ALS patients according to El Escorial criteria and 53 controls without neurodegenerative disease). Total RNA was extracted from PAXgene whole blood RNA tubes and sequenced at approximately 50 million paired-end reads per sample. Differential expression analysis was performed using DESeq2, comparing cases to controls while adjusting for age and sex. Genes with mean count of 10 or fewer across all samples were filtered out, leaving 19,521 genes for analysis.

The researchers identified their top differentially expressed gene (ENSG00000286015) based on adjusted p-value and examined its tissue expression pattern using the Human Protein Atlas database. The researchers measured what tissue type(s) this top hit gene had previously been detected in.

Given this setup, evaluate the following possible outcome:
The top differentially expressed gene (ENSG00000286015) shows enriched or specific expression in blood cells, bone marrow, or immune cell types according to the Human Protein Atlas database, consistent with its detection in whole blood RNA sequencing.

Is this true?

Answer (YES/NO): NO